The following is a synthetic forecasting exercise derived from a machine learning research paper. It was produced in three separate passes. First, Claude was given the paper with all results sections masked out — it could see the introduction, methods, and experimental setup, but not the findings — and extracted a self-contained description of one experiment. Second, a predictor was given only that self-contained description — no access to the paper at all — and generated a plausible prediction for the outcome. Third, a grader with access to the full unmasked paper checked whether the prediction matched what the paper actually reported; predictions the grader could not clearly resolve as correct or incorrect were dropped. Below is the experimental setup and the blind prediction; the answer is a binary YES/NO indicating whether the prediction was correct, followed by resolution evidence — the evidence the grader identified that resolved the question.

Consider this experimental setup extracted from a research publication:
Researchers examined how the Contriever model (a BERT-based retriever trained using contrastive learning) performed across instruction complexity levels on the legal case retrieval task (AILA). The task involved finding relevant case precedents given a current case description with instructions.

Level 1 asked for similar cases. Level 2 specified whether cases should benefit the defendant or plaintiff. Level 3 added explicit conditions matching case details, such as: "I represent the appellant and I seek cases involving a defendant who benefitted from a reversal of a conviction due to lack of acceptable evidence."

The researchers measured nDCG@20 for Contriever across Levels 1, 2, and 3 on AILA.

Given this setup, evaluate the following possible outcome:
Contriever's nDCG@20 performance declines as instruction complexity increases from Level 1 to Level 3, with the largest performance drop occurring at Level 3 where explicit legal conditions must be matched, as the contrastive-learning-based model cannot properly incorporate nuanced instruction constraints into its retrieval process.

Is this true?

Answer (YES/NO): NO